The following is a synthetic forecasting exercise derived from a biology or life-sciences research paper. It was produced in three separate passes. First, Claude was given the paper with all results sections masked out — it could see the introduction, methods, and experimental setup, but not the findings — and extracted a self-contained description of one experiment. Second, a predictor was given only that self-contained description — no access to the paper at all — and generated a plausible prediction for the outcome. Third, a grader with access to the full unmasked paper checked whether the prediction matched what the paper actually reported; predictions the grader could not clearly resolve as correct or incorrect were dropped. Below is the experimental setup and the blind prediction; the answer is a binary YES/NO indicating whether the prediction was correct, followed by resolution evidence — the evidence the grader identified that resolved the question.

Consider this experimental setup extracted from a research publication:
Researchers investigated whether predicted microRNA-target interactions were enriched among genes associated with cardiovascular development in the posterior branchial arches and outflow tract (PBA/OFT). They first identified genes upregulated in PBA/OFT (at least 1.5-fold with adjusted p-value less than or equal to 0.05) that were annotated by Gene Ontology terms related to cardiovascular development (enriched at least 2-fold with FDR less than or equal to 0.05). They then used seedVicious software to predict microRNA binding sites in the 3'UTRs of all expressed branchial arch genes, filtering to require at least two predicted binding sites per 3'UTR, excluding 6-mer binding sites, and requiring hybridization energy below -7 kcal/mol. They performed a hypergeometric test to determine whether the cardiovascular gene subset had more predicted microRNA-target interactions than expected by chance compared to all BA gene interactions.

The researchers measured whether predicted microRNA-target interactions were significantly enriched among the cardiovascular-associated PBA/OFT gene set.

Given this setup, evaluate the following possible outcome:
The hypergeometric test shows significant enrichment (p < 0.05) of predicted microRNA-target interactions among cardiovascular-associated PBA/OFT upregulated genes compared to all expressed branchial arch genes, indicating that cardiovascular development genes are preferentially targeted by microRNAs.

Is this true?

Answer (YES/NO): YES